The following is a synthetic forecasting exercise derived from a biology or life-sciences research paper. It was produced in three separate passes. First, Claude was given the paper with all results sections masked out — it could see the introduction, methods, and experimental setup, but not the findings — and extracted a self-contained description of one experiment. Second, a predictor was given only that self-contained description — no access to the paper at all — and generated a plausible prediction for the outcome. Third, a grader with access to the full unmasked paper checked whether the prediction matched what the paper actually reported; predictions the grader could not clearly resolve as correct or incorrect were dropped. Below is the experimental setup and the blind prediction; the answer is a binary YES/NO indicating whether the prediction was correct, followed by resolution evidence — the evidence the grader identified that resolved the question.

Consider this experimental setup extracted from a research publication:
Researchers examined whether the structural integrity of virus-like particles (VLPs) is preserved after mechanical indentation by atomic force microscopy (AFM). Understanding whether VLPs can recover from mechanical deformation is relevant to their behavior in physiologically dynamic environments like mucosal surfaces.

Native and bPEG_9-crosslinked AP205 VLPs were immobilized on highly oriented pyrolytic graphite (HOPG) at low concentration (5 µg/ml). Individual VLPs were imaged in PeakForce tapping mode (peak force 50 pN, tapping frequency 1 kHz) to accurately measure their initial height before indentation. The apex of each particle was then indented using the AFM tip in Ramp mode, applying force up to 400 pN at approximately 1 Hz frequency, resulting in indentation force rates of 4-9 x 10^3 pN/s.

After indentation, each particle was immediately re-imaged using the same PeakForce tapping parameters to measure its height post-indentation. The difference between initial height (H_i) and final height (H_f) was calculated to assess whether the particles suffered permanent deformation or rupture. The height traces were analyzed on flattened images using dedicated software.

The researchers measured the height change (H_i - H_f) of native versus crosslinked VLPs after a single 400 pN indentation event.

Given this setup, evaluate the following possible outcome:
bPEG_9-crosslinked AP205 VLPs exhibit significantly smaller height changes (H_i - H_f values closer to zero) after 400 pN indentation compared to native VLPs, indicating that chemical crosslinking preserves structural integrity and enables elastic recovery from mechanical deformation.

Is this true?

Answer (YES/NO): NO